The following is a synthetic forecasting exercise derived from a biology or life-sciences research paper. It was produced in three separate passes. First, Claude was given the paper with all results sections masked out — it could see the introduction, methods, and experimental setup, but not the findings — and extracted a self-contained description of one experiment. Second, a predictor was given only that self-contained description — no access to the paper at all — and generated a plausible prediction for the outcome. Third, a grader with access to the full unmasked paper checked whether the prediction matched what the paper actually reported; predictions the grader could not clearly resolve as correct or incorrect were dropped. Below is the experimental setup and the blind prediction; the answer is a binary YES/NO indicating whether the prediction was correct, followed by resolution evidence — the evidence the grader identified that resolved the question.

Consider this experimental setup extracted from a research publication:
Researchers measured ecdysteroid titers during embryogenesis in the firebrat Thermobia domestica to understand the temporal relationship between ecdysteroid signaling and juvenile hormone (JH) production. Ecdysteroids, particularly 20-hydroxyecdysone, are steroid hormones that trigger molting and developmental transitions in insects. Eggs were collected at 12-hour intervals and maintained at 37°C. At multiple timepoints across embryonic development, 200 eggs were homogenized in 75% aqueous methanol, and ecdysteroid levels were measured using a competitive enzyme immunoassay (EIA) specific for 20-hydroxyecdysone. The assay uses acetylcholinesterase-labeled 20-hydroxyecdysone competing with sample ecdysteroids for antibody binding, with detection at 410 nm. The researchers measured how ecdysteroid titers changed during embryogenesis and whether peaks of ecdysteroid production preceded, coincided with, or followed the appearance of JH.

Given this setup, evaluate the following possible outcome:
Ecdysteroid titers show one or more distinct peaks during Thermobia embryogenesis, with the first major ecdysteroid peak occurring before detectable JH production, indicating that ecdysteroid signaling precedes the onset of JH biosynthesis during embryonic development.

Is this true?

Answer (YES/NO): NO